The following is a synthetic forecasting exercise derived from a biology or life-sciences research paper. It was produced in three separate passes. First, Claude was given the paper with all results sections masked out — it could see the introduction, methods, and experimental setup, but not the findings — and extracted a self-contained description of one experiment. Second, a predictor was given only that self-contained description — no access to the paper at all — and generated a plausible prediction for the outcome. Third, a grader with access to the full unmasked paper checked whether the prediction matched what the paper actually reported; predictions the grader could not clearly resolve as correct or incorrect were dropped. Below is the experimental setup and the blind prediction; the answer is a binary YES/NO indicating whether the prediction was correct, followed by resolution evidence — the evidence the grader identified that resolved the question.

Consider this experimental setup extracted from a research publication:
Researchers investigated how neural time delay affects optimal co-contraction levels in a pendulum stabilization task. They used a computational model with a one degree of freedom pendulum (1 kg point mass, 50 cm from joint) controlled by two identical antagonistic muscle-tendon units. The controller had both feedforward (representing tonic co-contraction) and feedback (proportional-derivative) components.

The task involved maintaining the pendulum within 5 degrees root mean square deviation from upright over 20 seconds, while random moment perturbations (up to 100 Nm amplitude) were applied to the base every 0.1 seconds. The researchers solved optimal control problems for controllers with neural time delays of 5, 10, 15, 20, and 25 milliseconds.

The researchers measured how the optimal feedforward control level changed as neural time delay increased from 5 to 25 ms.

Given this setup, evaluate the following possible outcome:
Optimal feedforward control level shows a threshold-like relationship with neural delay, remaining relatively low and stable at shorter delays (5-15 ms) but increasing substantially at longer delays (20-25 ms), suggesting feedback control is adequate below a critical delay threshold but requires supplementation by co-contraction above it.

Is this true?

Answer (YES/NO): NO